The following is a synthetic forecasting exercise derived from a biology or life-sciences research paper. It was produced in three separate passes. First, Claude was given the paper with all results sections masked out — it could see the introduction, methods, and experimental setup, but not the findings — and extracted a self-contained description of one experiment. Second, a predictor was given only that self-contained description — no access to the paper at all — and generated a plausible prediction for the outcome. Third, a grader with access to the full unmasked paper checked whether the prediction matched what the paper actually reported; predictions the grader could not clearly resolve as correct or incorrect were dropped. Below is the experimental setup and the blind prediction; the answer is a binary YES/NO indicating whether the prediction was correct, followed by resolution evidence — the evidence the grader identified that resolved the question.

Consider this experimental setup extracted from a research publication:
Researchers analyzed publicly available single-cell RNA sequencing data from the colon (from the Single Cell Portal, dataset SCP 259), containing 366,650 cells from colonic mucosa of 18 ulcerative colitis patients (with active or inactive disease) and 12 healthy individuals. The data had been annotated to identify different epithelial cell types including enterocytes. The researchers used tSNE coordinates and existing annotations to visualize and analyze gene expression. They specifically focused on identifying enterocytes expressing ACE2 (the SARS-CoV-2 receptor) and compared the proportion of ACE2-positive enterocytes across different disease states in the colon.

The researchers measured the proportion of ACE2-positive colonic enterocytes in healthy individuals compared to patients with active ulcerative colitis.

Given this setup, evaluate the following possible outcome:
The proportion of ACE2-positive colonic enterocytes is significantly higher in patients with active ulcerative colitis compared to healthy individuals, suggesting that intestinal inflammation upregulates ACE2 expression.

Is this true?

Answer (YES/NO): YES